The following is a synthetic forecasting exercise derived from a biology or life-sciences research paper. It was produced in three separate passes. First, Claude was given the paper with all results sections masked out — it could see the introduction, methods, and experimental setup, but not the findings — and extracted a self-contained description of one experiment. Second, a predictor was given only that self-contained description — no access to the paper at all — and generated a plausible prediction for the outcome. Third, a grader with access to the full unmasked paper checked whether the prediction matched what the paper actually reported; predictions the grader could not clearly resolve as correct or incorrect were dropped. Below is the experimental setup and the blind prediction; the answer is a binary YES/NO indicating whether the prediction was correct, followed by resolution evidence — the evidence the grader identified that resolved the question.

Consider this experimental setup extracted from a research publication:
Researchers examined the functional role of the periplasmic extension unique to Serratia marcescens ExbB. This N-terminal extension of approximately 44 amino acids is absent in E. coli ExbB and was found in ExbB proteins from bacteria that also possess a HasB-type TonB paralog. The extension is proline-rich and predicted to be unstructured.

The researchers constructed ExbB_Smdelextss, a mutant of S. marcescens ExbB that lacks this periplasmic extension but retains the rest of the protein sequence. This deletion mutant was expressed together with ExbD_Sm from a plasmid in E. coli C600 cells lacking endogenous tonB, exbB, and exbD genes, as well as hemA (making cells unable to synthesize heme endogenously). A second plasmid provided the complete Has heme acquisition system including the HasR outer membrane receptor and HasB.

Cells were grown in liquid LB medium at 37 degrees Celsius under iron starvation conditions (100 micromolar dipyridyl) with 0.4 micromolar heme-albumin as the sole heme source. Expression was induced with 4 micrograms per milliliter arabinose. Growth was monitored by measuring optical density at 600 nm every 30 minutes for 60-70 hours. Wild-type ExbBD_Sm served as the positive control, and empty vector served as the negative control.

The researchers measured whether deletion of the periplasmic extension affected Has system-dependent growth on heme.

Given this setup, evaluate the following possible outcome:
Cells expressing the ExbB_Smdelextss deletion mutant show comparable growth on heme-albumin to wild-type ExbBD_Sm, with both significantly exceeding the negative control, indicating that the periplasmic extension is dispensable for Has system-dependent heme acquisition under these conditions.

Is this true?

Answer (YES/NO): NO